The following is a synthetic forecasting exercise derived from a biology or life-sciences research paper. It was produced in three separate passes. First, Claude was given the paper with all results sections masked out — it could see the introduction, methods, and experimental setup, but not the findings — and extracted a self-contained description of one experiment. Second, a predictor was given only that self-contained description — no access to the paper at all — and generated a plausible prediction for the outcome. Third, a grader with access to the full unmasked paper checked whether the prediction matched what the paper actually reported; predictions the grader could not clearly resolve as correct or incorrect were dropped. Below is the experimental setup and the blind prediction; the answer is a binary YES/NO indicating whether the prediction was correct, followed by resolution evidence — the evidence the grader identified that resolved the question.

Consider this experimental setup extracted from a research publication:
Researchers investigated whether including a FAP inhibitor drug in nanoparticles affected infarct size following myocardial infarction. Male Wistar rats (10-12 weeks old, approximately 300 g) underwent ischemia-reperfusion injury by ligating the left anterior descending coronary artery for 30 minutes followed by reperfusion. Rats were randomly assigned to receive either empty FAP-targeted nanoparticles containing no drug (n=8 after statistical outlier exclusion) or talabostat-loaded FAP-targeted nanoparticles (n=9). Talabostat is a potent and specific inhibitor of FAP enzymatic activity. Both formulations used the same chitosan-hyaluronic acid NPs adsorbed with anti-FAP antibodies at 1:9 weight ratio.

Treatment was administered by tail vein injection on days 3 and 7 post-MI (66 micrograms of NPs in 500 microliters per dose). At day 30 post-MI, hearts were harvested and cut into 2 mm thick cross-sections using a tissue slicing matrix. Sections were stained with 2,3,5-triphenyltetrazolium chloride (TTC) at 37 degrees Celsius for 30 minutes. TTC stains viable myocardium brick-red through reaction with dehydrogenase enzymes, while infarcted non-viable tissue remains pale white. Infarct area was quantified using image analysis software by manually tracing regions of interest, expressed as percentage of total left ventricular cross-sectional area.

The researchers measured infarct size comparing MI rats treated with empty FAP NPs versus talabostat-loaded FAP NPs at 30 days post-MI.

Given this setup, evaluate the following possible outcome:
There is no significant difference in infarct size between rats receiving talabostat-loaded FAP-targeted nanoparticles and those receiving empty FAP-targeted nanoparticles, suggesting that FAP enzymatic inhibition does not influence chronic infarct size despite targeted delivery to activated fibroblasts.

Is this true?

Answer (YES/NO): NO